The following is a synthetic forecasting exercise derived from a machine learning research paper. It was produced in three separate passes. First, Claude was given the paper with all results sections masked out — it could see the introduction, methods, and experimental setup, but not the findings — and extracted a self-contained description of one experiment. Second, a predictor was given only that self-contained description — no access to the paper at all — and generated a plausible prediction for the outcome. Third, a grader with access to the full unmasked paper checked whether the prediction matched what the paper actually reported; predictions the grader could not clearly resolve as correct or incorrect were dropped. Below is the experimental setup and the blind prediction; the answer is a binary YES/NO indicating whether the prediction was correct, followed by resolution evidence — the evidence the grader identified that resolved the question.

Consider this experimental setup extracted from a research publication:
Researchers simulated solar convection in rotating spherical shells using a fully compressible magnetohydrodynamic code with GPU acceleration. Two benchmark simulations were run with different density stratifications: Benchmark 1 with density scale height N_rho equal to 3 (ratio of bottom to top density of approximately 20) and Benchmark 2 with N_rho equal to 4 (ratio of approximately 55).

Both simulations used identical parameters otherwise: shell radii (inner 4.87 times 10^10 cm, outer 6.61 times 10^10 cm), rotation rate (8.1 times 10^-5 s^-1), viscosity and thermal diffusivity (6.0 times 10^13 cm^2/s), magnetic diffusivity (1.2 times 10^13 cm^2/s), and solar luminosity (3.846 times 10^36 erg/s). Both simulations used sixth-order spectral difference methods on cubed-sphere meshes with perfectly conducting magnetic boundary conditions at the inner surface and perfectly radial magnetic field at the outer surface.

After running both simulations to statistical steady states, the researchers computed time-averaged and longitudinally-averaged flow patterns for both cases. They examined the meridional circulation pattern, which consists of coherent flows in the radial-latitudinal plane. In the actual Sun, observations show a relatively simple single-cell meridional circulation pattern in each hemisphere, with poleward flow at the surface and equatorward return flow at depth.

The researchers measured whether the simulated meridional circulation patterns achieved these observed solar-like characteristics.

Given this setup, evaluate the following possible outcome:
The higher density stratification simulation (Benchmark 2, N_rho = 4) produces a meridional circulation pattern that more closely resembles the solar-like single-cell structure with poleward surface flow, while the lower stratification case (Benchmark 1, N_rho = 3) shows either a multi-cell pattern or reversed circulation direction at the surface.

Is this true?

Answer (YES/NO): NO